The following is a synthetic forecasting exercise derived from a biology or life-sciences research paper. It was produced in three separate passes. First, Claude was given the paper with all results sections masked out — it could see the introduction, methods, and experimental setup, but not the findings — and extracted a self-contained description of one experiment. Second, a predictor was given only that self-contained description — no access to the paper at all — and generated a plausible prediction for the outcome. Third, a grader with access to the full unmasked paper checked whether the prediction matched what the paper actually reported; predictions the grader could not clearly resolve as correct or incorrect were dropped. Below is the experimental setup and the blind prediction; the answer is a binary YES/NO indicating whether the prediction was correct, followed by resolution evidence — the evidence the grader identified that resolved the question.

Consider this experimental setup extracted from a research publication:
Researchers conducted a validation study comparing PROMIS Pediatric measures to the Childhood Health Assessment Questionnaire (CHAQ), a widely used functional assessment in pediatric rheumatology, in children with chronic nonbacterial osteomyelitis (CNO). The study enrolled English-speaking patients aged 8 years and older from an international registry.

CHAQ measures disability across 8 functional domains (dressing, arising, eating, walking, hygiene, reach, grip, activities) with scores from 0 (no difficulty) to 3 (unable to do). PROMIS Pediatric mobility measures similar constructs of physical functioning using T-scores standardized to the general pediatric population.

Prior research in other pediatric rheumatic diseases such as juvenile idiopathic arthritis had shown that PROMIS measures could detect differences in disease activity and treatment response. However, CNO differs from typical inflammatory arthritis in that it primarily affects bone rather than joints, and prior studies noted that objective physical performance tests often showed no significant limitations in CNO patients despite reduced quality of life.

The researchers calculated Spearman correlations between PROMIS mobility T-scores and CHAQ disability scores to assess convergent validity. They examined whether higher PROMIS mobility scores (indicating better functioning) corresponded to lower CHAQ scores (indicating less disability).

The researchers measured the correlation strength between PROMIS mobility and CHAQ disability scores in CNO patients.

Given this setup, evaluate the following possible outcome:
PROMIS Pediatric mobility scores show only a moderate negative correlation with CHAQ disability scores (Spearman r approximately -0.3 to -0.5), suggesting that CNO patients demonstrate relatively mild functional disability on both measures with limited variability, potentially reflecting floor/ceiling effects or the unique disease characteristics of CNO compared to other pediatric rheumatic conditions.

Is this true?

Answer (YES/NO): NO